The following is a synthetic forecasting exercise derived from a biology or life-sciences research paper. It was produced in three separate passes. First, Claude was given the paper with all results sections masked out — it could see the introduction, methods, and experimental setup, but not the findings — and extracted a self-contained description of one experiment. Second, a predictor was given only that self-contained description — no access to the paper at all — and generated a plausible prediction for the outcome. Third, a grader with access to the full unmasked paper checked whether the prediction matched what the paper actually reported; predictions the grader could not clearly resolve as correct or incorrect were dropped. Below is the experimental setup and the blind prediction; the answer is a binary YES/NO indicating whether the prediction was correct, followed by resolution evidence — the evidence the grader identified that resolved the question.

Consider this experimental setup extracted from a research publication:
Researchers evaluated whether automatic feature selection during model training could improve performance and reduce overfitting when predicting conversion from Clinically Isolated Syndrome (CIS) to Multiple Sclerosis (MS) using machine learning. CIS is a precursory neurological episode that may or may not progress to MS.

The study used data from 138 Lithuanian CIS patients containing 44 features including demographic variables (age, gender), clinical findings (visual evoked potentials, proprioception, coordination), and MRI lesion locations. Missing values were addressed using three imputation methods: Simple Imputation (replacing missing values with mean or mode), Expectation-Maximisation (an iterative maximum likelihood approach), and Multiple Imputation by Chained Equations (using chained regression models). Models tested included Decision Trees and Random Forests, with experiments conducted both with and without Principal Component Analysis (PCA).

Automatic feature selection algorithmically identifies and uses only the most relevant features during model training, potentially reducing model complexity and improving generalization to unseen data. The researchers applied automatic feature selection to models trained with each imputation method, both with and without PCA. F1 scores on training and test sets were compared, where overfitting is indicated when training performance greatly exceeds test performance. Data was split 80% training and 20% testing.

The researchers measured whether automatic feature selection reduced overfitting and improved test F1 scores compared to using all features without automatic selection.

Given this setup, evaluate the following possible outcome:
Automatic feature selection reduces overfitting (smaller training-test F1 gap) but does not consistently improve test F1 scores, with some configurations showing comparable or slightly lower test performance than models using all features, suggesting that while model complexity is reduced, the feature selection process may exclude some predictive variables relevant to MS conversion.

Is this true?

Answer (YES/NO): NO